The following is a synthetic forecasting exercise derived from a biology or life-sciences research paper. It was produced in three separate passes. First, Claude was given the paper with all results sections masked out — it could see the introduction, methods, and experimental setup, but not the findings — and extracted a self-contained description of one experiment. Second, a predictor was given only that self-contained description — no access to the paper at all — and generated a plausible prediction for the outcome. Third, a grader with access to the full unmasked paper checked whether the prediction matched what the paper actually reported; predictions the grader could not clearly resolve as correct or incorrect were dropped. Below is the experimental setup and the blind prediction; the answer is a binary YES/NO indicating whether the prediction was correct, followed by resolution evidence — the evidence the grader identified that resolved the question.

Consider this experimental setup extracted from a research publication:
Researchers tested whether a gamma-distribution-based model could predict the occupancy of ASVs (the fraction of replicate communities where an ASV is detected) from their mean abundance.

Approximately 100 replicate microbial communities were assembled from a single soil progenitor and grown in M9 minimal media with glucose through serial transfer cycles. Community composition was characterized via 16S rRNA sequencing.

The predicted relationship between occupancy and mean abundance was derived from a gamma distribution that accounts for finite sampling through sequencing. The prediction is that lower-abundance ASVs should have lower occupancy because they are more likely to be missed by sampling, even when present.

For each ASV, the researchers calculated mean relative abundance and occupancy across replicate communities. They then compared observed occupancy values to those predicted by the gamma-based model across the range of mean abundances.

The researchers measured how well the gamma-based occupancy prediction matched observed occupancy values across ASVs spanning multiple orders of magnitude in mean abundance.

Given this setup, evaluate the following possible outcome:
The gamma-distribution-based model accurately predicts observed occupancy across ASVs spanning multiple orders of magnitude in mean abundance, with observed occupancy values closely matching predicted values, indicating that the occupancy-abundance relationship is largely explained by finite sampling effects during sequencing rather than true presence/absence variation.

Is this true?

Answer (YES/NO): YES